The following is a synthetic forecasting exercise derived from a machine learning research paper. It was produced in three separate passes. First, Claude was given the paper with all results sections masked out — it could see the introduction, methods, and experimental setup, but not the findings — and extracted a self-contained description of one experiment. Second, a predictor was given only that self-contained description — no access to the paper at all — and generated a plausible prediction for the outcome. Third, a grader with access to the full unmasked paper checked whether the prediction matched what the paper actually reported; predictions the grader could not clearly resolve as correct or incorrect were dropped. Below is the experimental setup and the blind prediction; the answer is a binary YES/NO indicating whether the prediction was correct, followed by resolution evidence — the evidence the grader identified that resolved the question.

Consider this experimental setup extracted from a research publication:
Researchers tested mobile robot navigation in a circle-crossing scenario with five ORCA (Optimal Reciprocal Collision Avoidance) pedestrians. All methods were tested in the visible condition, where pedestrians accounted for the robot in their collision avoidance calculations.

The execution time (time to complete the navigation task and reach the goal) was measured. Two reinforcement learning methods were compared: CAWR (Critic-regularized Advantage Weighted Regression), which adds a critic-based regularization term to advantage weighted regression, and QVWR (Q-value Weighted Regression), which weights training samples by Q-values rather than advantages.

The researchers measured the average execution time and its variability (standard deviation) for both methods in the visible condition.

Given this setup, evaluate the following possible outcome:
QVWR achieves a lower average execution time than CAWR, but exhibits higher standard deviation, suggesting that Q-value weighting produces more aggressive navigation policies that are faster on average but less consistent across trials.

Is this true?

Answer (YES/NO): NO